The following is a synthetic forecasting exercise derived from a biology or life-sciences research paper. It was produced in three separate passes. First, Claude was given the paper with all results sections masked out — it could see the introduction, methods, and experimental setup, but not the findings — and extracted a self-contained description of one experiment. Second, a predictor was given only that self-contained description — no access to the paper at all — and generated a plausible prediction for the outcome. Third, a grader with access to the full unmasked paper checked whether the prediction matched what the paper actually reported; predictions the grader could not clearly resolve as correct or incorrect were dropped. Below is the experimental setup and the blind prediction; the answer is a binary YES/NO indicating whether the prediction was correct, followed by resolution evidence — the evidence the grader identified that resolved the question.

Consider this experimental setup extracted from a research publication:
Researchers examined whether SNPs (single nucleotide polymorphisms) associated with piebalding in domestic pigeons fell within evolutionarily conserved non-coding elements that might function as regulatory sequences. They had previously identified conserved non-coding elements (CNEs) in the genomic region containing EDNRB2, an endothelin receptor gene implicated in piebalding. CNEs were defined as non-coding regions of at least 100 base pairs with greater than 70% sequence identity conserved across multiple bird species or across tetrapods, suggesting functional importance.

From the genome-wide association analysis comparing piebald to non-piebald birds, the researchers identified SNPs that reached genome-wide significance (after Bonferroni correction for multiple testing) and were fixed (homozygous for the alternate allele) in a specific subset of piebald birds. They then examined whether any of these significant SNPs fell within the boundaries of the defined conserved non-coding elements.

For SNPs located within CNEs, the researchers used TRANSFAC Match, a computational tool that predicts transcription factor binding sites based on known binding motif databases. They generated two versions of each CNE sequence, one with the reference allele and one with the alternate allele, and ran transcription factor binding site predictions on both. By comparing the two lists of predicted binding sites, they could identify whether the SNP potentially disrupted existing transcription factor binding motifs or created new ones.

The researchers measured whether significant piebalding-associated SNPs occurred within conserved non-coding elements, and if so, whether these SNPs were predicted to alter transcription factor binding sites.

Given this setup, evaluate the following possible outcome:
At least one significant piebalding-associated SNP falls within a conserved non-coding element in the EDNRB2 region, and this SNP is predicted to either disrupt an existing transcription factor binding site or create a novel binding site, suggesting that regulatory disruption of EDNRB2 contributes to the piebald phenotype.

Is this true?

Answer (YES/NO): YES